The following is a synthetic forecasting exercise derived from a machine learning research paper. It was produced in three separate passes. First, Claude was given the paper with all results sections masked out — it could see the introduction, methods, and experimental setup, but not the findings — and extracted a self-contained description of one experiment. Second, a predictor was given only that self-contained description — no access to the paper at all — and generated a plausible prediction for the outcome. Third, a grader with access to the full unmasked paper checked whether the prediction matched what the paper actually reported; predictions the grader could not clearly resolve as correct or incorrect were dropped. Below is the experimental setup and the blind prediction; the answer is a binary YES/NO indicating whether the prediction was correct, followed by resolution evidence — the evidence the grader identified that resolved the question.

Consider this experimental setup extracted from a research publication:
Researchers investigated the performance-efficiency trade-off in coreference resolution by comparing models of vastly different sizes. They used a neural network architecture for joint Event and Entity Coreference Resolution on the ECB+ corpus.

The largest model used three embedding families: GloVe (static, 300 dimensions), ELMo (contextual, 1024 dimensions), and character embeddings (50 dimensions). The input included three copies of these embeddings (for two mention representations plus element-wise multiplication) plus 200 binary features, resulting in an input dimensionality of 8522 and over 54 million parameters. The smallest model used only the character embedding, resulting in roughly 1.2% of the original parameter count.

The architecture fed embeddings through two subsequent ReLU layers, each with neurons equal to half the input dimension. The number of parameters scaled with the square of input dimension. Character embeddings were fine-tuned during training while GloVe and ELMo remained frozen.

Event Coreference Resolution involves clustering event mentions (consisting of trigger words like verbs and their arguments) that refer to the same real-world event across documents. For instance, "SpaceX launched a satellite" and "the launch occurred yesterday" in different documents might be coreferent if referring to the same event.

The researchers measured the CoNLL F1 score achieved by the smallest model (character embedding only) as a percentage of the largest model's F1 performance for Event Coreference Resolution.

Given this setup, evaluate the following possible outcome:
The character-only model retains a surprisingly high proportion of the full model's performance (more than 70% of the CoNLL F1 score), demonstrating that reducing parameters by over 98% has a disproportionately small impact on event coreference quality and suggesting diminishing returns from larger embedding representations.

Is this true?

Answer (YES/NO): YES